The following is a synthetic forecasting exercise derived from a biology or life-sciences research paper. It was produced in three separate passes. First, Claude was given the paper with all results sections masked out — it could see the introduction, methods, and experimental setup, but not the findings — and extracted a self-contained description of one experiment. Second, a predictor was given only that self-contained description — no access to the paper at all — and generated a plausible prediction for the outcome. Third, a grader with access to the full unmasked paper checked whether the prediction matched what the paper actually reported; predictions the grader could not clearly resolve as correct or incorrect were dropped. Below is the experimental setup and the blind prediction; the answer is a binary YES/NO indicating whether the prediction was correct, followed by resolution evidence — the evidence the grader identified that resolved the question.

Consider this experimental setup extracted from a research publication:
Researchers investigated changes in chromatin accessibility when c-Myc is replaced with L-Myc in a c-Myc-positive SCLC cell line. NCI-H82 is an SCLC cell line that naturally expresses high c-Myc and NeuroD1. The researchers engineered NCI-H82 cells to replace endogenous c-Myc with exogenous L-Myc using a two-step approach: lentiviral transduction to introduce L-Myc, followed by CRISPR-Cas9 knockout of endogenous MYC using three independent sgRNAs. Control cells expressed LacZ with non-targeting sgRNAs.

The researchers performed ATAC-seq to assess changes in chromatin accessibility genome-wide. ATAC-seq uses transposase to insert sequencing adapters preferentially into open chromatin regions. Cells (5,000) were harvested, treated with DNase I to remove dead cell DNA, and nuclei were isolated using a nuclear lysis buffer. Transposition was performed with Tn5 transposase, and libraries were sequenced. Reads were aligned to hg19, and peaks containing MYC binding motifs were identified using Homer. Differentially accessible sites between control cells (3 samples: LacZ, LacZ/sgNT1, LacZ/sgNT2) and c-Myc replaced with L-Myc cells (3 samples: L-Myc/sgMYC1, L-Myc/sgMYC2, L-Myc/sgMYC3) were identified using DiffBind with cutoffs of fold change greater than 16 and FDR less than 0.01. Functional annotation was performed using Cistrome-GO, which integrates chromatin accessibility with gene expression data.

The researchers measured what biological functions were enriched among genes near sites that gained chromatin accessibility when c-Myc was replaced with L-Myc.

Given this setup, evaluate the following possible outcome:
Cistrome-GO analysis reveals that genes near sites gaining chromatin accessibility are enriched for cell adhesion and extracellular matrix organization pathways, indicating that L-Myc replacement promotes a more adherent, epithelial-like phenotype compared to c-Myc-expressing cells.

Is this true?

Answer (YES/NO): NO